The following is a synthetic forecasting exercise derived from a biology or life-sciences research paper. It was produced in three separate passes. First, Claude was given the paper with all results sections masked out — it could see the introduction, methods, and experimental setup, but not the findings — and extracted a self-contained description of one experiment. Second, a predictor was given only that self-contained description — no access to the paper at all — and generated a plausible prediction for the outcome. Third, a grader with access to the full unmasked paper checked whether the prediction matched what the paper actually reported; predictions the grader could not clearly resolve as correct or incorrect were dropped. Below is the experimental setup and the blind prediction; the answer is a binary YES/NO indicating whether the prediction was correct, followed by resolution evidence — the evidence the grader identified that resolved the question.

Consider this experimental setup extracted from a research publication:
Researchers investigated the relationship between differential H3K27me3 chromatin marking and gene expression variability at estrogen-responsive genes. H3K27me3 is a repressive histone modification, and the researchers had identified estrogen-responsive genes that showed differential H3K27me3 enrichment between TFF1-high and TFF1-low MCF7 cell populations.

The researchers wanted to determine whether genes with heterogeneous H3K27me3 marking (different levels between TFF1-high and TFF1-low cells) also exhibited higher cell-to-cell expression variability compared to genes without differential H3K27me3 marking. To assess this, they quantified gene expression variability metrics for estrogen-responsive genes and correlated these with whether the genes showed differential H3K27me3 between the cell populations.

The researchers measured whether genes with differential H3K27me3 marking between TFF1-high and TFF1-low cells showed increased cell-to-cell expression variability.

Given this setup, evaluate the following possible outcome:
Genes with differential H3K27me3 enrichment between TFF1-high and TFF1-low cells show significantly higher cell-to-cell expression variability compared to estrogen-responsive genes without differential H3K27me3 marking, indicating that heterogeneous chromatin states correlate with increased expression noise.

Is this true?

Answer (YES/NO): YES